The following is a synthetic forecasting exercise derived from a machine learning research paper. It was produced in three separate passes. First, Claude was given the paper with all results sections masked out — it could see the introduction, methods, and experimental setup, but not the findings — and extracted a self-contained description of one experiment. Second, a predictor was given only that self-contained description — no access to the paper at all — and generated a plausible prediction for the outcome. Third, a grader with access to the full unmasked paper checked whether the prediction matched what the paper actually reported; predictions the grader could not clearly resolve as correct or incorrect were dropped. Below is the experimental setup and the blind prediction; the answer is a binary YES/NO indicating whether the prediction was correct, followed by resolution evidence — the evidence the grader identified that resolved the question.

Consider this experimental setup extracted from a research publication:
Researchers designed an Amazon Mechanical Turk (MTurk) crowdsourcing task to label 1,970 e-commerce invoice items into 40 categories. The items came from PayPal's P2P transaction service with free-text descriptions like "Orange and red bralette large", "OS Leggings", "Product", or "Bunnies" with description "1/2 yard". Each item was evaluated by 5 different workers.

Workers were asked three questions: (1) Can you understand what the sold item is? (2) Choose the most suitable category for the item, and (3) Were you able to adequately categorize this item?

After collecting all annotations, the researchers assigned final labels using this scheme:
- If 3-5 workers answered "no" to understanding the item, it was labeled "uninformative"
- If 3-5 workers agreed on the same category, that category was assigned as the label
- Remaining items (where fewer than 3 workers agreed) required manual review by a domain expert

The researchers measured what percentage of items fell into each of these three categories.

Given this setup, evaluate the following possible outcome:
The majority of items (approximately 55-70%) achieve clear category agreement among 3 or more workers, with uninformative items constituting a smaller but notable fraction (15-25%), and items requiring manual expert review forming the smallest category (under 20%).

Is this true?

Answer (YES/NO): NO